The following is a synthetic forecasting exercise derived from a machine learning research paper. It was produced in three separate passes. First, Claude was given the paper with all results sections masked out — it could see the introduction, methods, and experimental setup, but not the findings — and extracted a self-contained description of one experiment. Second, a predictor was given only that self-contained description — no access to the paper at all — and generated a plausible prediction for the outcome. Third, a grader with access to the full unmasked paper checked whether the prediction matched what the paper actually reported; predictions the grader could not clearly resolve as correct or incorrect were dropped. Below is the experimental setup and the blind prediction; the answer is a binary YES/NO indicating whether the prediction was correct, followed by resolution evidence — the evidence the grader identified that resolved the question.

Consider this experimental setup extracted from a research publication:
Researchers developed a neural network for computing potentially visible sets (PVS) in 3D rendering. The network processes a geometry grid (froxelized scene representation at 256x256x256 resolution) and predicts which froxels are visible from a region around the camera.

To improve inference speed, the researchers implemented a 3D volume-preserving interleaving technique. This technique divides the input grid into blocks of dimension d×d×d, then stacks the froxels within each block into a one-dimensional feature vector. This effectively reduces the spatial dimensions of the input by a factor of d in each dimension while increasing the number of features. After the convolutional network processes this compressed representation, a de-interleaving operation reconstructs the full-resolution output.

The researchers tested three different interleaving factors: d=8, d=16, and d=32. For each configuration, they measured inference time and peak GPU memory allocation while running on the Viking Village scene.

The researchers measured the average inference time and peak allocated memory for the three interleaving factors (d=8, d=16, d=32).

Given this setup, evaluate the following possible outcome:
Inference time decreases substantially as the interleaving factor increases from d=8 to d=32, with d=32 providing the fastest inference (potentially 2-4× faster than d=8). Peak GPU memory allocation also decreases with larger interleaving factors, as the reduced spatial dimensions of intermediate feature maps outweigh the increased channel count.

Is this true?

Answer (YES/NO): NO